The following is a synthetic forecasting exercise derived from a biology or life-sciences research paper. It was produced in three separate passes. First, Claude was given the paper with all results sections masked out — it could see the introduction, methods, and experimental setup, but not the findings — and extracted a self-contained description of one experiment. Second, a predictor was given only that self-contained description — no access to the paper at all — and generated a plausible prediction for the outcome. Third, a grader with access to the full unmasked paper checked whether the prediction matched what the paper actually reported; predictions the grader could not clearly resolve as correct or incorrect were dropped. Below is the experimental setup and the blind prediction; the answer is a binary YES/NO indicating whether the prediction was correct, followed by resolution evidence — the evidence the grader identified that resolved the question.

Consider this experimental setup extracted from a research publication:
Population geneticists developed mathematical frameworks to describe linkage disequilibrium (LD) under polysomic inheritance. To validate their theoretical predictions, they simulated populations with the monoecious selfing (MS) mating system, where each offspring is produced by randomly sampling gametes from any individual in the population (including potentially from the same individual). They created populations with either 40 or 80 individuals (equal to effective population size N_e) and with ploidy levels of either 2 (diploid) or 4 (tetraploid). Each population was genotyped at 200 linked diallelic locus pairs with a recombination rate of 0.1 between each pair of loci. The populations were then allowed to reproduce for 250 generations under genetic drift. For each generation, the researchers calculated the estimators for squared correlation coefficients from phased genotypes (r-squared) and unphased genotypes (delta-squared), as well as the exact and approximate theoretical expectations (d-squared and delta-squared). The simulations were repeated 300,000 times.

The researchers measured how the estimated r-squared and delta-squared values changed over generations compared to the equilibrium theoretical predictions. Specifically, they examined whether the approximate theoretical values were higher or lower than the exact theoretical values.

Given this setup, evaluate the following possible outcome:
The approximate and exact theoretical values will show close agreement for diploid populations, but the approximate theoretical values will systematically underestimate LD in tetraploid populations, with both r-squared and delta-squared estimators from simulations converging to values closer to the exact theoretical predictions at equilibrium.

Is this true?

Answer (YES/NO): NO